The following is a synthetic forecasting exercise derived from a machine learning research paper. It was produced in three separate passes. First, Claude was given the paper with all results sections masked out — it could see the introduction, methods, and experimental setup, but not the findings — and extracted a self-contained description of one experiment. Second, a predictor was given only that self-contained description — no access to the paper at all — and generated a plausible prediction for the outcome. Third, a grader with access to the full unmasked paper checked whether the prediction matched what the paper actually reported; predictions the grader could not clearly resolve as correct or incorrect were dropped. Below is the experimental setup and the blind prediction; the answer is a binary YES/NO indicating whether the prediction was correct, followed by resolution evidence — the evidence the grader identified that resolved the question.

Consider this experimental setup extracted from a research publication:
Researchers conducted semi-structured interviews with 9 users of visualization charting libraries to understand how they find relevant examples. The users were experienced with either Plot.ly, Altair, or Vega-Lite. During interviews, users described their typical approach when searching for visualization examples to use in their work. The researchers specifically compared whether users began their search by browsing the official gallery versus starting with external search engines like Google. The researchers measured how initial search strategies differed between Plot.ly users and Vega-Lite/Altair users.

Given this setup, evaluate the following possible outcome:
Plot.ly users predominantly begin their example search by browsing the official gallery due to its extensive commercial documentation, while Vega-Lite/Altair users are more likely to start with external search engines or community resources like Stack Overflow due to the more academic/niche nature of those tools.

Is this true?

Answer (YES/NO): NO